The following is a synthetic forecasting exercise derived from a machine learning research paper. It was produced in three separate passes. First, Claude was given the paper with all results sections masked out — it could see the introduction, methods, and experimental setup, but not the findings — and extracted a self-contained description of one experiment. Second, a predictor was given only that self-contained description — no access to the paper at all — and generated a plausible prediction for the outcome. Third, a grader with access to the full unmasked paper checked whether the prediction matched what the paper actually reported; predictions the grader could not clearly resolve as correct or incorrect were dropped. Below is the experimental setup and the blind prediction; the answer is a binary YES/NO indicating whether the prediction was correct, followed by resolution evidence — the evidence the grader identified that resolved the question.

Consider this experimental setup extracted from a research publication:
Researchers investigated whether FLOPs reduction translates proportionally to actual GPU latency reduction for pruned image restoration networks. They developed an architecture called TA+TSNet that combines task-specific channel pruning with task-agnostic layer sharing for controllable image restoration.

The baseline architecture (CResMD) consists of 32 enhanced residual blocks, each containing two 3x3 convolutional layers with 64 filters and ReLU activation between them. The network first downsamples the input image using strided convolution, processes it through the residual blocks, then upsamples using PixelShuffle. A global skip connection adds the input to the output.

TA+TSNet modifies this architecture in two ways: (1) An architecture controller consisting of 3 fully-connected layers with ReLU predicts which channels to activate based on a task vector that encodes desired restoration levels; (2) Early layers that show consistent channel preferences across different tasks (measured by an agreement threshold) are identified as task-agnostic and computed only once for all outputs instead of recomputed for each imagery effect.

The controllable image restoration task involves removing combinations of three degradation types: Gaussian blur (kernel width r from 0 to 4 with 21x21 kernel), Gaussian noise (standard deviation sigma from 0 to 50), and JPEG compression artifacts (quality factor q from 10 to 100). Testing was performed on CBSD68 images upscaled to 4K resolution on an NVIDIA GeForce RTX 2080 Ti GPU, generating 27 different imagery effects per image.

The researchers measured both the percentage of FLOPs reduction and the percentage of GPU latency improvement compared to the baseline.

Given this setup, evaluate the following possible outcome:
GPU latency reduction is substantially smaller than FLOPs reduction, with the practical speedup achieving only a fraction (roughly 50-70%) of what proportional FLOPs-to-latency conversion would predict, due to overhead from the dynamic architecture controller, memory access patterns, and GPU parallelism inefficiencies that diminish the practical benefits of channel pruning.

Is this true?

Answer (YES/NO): NO